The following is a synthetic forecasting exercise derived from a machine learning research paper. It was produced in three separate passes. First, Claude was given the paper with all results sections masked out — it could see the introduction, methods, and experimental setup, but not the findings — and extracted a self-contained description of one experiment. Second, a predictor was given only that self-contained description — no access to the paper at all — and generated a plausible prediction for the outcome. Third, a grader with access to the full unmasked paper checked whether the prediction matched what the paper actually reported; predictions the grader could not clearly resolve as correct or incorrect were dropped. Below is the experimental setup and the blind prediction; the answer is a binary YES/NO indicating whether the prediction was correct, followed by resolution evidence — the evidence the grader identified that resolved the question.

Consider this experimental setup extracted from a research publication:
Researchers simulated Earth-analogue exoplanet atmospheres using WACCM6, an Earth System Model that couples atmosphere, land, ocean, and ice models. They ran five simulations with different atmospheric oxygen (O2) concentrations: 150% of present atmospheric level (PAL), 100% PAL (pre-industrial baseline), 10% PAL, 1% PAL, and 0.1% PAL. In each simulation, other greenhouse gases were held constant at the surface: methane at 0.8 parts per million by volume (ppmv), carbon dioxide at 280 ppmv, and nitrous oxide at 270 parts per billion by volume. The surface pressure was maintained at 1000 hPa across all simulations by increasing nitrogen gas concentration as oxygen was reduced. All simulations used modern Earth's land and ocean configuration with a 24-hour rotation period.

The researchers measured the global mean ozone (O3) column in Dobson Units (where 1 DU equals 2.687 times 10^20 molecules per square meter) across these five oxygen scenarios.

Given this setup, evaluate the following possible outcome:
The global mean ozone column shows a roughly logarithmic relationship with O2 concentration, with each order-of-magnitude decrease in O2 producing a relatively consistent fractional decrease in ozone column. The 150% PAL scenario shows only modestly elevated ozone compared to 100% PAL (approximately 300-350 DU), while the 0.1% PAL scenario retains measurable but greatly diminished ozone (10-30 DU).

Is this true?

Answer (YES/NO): NO